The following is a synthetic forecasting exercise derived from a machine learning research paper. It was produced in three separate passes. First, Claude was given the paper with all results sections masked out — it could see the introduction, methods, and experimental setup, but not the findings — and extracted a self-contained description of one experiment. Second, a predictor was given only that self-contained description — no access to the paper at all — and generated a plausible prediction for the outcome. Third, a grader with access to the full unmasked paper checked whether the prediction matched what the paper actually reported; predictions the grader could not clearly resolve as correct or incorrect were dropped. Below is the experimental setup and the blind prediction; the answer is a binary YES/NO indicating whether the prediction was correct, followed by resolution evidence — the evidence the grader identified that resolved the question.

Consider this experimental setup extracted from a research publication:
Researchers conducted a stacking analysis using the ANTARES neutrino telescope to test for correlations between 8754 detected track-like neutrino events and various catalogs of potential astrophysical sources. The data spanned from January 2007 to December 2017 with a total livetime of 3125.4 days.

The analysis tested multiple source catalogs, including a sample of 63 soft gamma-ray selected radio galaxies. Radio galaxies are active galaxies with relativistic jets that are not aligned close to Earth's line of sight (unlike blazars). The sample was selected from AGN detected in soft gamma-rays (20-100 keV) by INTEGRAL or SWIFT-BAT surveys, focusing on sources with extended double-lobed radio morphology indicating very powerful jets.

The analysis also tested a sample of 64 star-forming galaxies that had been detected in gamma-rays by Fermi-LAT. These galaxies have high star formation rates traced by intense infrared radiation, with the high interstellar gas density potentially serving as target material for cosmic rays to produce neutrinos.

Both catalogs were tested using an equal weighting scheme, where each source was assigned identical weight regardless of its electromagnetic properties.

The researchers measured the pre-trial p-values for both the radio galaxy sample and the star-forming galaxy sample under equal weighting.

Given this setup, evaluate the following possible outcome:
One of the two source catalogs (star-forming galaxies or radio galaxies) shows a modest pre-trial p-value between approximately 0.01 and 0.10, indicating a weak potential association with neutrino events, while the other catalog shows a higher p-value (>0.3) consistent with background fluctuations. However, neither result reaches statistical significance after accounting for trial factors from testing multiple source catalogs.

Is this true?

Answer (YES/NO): NO